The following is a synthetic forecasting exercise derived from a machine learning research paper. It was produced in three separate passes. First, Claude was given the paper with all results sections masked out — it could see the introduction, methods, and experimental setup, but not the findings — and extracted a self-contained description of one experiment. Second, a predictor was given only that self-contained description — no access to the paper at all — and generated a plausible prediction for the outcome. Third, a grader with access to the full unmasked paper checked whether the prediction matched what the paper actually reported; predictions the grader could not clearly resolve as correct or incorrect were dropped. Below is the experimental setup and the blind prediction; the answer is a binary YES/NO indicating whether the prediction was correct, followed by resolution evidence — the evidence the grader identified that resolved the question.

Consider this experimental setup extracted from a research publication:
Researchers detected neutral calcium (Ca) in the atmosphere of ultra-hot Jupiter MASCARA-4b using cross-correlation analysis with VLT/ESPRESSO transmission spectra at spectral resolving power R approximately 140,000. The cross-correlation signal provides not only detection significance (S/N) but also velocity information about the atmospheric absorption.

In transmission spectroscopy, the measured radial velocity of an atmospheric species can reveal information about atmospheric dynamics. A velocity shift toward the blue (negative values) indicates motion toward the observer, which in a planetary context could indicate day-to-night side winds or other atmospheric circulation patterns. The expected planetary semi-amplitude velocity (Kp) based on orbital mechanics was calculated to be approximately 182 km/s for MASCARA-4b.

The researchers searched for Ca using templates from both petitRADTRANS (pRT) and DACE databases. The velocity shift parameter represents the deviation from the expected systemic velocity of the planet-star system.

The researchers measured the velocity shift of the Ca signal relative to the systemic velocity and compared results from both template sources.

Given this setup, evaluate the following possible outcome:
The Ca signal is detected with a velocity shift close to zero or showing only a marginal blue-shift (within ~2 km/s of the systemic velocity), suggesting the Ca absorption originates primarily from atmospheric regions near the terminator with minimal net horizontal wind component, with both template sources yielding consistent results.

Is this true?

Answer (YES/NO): NO